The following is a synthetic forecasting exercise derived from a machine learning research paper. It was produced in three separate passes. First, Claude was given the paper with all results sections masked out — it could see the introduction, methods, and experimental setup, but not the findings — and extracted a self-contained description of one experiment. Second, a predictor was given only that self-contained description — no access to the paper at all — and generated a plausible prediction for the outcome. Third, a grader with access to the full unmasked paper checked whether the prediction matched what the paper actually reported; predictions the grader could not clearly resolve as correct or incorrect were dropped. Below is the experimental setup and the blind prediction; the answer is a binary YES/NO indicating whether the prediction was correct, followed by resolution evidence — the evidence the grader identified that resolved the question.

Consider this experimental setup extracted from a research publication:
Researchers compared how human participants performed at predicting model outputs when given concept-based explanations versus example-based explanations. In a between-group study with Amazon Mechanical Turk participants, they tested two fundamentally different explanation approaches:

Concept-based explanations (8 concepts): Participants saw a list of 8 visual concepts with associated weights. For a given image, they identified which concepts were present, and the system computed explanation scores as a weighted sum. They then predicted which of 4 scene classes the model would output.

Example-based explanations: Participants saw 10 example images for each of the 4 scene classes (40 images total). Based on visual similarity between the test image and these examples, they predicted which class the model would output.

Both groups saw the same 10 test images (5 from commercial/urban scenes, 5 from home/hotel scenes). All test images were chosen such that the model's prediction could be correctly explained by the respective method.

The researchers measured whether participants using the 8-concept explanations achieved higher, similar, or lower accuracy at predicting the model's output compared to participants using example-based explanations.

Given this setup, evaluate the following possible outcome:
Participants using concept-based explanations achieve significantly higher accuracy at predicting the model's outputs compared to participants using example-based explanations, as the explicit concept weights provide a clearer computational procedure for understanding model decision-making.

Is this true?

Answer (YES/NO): NO